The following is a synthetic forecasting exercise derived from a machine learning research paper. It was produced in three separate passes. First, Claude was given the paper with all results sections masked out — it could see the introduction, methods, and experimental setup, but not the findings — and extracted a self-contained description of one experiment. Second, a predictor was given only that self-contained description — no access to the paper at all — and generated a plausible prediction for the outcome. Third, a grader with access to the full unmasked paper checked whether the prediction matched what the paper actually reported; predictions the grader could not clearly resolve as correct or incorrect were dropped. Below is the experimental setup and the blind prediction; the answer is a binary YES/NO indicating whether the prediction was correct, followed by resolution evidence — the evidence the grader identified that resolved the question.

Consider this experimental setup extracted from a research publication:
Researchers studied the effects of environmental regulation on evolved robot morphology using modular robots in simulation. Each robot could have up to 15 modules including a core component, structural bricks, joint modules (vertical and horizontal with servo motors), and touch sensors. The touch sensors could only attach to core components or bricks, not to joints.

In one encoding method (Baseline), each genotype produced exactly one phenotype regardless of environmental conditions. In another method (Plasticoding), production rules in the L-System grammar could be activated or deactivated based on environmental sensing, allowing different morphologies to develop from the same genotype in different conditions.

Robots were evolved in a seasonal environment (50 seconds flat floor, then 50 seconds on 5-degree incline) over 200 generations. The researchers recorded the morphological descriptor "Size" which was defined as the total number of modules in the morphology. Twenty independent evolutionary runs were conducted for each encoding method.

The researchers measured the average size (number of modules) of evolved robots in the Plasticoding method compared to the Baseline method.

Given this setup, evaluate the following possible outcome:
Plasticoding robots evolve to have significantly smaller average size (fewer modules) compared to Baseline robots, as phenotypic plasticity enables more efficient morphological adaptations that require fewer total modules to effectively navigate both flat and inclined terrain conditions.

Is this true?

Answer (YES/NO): NO